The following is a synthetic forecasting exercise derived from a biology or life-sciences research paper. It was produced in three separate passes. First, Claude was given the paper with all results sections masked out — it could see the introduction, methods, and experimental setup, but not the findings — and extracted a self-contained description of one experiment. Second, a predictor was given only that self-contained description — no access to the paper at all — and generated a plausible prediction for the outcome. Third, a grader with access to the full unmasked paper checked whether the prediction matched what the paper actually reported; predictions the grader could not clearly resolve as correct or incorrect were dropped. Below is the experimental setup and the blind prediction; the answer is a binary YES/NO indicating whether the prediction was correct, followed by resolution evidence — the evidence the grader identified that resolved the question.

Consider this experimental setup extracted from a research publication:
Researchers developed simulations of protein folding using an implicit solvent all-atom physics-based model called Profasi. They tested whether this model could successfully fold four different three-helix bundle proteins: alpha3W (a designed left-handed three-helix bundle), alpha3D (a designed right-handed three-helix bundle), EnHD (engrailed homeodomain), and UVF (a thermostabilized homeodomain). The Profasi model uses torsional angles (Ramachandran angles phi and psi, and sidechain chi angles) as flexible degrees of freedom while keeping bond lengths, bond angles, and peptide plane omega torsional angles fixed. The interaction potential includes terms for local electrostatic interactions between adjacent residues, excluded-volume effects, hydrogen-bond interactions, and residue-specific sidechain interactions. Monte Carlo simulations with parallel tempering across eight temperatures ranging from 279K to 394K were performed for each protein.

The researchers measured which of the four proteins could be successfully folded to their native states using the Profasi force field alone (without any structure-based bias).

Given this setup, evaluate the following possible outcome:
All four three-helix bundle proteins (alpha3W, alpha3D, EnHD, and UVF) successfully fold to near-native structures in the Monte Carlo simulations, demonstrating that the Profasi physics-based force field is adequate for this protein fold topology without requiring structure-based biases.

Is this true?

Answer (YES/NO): NO